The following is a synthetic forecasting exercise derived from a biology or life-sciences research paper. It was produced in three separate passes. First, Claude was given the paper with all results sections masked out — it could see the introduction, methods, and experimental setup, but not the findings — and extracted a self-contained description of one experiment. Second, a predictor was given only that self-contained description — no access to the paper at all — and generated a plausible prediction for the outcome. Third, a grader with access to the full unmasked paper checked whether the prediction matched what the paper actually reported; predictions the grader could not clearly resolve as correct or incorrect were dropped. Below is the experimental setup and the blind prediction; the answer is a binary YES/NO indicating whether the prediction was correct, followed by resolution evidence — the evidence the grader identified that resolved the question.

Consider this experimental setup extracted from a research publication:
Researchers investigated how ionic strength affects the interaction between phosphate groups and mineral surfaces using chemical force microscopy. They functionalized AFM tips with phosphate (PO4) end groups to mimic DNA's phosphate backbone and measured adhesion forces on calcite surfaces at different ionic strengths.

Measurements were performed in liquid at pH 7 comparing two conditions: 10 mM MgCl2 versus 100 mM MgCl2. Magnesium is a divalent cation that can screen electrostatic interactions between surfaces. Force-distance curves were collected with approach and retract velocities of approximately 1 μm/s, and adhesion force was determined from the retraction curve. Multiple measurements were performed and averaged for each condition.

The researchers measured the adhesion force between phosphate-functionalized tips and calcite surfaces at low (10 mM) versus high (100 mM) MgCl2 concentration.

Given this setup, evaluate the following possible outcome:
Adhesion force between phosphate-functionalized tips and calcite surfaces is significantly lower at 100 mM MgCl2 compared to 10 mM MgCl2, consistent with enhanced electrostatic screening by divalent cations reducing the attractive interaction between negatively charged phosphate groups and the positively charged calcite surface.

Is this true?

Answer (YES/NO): NO